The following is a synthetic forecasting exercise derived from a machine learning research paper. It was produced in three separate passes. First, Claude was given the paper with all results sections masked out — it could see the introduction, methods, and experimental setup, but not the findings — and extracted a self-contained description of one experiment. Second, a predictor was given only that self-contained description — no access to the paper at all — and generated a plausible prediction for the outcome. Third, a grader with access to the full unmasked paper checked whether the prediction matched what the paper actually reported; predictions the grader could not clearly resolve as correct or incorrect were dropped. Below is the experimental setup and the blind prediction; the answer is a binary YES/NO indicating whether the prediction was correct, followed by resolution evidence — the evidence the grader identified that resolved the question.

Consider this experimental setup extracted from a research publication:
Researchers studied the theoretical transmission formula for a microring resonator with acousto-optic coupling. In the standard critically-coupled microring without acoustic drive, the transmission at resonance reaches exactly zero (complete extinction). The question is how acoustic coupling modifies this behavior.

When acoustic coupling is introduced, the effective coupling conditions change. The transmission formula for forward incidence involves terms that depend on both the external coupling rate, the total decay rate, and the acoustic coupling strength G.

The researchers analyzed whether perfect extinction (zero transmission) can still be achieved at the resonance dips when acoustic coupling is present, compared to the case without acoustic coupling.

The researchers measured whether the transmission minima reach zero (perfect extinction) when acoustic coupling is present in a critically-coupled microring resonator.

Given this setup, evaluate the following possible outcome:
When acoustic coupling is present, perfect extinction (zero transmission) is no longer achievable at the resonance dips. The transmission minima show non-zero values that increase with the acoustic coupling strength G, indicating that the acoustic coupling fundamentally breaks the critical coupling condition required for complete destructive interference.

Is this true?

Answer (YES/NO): YES